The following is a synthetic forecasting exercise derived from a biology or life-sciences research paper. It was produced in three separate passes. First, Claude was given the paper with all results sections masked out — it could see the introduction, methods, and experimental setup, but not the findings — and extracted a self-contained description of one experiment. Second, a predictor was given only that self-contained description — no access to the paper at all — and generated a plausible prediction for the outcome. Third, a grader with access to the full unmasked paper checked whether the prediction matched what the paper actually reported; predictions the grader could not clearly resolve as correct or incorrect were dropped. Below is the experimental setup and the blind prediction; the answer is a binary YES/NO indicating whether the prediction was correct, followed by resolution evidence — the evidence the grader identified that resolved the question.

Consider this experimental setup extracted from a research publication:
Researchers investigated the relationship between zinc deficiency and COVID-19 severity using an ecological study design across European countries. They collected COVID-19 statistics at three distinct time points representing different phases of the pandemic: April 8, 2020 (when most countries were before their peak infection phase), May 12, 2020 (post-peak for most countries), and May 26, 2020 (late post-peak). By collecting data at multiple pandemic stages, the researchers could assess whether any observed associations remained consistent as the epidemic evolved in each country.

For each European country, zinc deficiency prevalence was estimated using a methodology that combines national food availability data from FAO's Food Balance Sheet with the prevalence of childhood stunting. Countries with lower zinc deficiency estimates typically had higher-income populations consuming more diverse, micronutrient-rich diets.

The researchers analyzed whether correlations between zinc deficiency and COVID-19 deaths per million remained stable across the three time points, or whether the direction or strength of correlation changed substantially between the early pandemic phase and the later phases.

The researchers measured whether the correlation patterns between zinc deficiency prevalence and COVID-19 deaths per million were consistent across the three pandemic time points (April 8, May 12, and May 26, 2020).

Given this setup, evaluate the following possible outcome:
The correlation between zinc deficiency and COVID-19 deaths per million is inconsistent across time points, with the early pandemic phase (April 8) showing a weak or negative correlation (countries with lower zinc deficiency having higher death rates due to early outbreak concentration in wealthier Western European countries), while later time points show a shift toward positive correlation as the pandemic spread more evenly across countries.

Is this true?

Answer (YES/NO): NO